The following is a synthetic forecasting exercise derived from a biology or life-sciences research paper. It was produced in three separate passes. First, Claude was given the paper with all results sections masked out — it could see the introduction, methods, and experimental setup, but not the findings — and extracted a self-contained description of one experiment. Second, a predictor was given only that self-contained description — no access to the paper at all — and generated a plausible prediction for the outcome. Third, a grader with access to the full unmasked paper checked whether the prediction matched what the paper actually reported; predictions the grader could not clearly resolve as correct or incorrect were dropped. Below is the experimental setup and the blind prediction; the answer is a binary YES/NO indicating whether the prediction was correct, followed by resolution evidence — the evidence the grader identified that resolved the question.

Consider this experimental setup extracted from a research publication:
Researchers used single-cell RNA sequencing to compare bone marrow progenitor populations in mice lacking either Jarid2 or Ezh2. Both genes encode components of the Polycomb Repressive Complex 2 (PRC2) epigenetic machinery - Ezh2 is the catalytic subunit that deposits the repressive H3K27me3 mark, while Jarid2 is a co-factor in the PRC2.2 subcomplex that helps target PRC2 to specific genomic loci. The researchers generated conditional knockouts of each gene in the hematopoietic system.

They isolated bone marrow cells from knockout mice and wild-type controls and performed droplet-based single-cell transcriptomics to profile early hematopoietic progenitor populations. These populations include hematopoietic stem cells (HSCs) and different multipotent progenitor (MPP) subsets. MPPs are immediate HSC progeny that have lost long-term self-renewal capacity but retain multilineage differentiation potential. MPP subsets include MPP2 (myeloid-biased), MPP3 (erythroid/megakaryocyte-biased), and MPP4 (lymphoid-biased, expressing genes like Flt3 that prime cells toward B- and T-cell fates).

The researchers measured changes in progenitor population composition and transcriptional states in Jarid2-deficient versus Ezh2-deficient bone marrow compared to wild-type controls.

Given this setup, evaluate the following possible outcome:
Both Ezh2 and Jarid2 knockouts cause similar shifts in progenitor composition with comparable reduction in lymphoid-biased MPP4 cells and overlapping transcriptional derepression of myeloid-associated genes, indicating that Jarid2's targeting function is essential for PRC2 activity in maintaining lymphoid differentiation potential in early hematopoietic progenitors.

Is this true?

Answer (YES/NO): NO